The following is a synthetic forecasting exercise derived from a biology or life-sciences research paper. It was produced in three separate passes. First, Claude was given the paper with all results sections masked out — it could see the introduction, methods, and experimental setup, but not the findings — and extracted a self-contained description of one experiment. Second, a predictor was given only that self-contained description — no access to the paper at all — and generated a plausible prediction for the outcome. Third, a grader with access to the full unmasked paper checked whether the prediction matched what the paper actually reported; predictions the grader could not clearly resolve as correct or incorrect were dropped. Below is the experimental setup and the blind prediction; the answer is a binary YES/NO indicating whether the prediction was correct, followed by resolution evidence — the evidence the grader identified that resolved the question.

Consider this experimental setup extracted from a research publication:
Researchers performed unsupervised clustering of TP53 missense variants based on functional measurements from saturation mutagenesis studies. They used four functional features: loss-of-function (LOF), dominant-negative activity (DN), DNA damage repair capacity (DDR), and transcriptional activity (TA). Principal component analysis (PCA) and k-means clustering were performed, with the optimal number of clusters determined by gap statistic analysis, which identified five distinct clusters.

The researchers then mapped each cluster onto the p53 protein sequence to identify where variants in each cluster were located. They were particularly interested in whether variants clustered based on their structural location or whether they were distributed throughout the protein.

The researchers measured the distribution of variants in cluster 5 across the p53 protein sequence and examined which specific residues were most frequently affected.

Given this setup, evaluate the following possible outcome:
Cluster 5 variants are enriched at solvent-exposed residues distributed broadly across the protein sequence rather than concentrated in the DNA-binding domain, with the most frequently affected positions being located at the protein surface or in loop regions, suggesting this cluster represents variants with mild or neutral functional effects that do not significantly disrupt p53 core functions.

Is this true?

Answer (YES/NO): NO